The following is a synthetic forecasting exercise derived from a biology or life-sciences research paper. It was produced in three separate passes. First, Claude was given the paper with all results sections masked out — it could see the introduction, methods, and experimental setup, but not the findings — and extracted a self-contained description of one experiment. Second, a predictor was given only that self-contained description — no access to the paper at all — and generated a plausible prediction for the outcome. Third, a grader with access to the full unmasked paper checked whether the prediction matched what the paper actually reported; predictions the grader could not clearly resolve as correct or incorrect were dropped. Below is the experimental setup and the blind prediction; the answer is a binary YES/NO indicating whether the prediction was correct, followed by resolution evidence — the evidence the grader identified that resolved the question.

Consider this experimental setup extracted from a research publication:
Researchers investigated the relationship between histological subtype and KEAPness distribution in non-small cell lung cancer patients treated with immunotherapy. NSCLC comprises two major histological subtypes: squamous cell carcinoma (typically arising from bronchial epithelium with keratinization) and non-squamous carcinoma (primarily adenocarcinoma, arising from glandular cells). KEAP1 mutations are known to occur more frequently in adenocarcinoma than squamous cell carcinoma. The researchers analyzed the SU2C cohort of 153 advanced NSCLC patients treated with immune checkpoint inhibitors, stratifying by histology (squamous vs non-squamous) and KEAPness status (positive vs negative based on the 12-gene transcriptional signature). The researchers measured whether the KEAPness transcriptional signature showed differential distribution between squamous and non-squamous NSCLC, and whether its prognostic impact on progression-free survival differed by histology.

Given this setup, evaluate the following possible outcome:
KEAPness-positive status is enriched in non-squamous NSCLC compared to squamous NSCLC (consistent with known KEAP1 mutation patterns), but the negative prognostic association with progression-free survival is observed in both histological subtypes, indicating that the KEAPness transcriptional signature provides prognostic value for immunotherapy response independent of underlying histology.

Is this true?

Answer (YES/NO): NO